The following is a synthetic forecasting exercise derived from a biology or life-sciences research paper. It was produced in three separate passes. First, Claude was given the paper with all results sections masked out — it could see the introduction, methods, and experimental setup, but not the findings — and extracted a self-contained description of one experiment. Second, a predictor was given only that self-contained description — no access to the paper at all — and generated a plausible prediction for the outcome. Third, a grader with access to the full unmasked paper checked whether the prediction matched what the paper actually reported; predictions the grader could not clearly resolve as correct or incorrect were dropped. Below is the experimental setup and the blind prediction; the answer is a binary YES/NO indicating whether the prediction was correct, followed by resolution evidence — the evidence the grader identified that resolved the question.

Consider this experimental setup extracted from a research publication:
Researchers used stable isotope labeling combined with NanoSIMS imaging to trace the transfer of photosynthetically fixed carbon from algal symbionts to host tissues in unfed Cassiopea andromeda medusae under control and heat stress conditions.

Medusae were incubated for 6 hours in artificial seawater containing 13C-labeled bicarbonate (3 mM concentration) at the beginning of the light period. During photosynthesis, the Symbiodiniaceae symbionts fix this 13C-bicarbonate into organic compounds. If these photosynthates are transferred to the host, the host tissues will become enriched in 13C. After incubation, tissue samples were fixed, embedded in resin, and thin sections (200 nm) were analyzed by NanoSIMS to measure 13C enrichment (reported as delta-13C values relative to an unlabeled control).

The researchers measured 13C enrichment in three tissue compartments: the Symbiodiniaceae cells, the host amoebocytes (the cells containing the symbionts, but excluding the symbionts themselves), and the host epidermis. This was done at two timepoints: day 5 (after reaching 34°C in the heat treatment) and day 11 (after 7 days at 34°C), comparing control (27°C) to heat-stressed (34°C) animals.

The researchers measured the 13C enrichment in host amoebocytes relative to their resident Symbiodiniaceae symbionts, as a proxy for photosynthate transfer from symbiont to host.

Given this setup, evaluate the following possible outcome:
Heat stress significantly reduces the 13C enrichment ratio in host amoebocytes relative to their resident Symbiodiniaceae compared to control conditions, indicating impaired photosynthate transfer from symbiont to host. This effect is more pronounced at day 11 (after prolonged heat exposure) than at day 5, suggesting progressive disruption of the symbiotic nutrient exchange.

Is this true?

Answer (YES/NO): YES